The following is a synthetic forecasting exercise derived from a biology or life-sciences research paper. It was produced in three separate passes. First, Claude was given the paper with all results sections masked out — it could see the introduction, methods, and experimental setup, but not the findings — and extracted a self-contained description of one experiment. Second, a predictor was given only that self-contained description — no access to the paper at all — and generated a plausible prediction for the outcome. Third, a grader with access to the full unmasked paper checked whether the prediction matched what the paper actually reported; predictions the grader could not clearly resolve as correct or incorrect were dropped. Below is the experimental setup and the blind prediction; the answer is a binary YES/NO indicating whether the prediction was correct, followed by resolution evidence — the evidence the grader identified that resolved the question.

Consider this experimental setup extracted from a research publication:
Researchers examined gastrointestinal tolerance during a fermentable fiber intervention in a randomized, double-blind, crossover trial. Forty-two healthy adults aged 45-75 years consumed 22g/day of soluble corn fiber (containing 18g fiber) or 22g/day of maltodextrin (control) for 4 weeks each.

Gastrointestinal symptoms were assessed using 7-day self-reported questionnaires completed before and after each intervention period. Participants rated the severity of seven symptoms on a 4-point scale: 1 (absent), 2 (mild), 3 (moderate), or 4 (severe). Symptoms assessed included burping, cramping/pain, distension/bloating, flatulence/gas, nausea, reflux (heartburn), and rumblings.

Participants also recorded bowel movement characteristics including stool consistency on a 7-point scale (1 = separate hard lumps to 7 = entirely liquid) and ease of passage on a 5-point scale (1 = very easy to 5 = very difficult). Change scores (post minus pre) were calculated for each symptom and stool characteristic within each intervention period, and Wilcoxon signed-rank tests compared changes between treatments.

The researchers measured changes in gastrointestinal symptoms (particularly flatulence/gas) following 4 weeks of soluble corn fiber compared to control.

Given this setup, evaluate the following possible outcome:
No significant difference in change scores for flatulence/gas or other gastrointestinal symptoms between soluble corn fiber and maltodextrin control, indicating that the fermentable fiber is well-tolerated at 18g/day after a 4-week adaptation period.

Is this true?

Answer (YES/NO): NO